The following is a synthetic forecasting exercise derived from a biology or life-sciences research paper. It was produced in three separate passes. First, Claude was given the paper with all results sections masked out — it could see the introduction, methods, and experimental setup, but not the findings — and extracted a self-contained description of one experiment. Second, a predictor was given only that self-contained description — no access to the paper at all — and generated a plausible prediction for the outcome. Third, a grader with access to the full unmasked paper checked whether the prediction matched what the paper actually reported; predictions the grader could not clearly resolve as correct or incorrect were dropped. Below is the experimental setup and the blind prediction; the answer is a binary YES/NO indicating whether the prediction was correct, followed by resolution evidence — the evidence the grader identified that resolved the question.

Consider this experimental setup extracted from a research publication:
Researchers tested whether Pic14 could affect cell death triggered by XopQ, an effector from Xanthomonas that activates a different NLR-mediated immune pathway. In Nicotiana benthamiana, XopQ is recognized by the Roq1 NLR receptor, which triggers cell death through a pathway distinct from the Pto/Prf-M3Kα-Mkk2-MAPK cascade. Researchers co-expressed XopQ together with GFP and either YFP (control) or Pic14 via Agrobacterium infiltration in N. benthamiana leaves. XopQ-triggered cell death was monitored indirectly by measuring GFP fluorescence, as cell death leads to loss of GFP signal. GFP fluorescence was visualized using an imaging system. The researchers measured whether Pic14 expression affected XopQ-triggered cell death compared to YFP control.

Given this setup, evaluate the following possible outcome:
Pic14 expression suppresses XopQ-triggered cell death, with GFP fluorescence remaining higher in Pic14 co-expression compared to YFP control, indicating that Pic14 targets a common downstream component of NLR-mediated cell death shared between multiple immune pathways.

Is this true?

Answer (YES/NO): NO